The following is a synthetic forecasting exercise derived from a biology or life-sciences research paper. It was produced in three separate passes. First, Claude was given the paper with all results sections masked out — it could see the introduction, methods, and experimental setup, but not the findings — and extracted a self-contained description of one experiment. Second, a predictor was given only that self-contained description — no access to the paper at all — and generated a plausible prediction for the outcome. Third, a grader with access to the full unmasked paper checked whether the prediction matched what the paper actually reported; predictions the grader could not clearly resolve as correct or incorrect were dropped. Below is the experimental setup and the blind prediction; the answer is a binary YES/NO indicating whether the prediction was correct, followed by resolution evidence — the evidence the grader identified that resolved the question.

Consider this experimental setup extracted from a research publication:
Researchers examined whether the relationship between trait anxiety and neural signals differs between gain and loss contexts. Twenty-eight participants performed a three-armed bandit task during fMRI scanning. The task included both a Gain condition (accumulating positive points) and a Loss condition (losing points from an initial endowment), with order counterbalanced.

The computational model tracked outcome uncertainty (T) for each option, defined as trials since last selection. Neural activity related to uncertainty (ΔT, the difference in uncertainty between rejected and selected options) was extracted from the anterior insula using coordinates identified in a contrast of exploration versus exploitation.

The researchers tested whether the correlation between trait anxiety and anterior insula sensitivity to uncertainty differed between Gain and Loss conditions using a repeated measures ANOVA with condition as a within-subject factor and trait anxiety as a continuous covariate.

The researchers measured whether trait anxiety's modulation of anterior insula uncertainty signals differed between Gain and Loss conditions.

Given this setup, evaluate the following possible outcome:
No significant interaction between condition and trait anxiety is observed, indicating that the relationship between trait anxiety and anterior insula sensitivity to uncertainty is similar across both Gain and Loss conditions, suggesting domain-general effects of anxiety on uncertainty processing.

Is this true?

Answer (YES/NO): YES